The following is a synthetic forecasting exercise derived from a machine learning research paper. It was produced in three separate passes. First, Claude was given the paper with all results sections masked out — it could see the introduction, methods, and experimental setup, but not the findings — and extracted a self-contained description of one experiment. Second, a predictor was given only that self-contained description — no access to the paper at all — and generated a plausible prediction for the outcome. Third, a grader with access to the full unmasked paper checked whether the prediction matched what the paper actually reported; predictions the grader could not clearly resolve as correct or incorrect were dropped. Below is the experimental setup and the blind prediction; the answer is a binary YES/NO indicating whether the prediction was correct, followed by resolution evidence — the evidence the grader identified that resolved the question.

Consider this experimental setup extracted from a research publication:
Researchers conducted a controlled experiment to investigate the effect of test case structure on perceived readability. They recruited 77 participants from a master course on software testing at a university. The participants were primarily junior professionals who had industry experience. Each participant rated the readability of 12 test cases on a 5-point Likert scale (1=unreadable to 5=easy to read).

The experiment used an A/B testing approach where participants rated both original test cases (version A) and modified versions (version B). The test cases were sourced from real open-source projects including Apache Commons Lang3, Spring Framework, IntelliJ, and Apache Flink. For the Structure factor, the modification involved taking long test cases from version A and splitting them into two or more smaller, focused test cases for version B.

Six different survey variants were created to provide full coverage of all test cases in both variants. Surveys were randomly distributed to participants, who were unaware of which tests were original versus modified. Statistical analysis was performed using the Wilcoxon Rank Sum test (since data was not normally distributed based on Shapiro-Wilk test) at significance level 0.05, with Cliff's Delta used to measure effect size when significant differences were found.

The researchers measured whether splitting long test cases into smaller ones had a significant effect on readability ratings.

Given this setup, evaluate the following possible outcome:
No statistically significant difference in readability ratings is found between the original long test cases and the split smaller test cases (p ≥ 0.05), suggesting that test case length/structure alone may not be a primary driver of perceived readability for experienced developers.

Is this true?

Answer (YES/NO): NO